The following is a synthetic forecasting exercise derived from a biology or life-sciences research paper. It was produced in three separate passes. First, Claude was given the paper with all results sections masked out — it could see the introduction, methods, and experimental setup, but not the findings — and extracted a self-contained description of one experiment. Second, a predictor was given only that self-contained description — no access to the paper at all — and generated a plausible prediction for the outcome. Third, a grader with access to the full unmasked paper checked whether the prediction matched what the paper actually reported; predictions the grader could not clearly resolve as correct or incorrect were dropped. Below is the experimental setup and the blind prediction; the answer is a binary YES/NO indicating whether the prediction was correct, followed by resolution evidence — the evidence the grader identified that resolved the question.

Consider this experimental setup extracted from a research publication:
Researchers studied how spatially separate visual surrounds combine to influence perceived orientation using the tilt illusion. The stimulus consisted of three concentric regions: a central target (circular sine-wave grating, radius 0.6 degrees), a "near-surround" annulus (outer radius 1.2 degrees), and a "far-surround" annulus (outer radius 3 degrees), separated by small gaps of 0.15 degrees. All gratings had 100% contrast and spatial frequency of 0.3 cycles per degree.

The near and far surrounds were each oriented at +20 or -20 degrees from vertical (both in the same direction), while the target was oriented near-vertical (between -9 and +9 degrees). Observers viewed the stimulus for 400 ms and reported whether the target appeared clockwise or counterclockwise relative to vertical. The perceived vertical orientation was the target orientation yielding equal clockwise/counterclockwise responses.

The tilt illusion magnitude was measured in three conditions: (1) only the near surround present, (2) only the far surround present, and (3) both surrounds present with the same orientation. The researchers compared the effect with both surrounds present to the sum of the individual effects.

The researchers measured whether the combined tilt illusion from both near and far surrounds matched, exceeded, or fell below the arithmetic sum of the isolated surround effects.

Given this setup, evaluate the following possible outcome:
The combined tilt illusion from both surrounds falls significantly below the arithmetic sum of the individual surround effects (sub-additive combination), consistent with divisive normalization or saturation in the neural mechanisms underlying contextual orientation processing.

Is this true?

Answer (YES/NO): YES